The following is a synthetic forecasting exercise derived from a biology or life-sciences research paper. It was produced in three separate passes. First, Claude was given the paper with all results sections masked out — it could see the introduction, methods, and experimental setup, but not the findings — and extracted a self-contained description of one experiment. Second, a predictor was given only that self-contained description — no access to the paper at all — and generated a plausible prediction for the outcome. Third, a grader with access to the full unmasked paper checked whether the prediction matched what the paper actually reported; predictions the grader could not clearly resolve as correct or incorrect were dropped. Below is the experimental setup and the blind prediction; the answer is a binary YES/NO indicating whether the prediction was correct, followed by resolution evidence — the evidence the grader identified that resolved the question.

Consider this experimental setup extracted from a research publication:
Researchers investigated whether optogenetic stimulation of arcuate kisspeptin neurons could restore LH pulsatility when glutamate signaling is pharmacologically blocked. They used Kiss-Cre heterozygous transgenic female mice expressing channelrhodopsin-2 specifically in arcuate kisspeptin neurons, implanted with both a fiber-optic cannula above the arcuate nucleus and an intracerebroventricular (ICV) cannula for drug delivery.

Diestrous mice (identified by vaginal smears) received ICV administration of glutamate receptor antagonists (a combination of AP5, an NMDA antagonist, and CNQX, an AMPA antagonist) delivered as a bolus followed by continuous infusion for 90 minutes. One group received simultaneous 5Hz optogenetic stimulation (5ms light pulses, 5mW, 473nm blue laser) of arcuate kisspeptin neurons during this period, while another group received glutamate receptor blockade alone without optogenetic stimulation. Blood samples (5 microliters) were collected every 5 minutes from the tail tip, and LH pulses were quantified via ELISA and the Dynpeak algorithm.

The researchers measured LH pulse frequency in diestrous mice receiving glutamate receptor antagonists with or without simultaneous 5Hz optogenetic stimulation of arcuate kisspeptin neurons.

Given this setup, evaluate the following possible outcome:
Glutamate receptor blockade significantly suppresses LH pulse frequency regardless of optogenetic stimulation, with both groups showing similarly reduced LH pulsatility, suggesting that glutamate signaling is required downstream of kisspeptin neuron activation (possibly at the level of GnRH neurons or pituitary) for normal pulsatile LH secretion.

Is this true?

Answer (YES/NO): NO